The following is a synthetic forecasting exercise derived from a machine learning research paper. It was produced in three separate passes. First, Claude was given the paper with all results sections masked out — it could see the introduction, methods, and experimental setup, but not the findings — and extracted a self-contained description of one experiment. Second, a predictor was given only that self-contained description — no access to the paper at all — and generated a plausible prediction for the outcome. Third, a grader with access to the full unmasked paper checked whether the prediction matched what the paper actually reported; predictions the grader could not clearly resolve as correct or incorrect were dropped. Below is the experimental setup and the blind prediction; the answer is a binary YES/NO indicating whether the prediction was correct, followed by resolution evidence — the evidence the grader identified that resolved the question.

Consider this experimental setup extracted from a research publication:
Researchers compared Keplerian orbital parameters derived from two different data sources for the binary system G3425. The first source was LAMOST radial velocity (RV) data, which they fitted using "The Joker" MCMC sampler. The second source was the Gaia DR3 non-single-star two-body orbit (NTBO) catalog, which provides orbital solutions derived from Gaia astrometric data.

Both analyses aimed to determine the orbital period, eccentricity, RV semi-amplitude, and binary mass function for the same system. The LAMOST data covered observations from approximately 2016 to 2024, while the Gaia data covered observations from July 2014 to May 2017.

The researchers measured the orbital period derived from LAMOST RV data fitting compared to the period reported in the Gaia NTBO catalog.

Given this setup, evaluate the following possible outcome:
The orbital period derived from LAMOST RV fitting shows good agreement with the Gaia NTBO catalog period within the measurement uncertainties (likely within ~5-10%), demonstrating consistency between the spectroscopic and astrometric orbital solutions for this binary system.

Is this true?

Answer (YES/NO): NO